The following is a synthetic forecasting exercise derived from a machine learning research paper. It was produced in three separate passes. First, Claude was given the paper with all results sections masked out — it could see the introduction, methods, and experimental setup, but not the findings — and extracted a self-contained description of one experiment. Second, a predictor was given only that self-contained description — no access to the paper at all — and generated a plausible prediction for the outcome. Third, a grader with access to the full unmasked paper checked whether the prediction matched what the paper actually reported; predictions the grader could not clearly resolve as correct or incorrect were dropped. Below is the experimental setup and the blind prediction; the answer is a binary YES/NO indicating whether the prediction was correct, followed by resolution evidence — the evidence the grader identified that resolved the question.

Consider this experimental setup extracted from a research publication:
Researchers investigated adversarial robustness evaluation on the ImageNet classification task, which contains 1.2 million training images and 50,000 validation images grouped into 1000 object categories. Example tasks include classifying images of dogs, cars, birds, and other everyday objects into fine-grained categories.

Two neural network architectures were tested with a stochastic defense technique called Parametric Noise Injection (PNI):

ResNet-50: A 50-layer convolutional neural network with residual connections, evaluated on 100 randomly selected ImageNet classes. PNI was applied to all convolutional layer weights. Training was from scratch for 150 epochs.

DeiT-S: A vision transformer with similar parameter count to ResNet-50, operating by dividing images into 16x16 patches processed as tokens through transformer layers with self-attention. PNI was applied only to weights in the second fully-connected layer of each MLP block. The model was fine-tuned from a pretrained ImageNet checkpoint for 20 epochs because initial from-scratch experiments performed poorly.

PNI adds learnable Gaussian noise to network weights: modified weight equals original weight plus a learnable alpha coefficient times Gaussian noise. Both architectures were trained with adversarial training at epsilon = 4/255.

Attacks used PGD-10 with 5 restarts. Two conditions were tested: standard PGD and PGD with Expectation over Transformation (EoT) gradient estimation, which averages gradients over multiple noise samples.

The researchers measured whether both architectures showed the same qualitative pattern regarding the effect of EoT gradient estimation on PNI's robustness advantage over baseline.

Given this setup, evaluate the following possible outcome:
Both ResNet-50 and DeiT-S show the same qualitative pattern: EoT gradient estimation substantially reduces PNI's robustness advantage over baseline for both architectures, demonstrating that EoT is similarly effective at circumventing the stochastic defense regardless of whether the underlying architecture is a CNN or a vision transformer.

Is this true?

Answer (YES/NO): YES